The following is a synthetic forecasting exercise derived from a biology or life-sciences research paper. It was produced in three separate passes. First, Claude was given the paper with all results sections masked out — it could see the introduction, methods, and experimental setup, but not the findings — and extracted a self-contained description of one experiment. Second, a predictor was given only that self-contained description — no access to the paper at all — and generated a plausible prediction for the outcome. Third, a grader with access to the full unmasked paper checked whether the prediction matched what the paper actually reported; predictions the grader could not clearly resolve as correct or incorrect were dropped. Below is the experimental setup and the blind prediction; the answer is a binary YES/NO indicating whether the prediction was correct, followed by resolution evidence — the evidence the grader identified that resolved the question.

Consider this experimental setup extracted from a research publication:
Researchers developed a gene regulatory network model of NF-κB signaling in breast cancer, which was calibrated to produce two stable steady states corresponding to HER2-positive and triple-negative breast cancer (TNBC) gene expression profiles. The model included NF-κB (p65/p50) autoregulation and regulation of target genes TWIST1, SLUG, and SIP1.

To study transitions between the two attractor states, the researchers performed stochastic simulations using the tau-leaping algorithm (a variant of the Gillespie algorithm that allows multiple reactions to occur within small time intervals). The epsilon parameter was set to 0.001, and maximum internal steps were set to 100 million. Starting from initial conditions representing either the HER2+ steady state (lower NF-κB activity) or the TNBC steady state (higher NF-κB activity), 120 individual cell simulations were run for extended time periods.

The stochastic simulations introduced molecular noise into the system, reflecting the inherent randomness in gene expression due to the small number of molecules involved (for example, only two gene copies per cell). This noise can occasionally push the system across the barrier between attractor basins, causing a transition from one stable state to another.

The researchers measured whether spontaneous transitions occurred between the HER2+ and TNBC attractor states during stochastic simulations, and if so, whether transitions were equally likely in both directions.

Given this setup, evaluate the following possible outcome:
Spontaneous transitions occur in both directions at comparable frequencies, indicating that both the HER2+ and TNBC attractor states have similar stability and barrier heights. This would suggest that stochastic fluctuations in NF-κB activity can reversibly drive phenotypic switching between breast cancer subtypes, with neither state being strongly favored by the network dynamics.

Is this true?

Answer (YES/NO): NO